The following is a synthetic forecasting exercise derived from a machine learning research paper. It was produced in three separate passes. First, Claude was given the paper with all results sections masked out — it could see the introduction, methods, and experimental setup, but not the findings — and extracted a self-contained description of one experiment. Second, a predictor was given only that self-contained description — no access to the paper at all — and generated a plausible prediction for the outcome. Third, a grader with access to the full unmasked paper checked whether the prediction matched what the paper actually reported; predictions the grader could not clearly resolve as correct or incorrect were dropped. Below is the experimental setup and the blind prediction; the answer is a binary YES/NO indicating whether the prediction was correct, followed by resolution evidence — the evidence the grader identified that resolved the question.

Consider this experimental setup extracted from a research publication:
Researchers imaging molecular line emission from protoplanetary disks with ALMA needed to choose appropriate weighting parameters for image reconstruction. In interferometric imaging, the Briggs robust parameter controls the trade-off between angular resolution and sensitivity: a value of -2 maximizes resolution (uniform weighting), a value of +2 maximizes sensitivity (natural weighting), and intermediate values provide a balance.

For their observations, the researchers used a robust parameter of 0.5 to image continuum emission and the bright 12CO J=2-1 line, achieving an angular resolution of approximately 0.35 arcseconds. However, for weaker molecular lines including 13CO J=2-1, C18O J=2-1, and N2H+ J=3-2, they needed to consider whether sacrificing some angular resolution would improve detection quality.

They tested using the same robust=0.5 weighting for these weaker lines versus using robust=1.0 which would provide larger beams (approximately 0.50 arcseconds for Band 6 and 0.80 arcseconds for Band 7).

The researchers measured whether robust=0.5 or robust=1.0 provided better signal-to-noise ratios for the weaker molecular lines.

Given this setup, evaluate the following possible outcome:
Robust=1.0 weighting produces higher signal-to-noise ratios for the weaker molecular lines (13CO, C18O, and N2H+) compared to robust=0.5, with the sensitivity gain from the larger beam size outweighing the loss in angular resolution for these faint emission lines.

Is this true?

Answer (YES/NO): YES